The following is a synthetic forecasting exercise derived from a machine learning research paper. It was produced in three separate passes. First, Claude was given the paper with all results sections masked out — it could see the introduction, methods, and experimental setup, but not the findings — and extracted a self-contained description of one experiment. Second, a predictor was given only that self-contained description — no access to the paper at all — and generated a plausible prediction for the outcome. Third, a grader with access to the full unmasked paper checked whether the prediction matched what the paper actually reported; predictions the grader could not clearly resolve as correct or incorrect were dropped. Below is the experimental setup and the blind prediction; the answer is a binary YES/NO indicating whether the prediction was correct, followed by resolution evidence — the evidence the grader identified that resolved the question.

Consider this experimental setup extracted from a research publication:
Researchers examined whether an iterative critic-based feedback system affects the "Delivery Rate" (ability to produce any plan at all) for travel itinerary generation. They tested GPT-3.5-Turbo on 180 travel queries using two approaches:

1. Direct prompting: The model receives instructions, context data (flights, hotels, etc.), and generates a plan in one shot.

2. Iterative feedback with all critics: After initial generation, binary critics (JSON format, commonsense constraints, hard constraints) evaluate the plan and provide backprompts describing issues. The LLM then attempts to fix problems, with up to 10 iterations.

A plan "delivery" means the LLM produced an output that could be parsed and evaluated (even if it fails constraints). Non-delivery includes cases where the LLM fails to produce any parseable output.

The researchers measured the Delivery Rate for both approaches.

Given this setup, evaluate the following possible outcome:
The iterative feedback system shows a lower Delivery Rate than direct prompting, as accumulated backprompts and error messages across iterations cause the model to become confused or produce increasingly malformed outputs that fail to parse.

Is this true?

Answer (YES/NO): YES